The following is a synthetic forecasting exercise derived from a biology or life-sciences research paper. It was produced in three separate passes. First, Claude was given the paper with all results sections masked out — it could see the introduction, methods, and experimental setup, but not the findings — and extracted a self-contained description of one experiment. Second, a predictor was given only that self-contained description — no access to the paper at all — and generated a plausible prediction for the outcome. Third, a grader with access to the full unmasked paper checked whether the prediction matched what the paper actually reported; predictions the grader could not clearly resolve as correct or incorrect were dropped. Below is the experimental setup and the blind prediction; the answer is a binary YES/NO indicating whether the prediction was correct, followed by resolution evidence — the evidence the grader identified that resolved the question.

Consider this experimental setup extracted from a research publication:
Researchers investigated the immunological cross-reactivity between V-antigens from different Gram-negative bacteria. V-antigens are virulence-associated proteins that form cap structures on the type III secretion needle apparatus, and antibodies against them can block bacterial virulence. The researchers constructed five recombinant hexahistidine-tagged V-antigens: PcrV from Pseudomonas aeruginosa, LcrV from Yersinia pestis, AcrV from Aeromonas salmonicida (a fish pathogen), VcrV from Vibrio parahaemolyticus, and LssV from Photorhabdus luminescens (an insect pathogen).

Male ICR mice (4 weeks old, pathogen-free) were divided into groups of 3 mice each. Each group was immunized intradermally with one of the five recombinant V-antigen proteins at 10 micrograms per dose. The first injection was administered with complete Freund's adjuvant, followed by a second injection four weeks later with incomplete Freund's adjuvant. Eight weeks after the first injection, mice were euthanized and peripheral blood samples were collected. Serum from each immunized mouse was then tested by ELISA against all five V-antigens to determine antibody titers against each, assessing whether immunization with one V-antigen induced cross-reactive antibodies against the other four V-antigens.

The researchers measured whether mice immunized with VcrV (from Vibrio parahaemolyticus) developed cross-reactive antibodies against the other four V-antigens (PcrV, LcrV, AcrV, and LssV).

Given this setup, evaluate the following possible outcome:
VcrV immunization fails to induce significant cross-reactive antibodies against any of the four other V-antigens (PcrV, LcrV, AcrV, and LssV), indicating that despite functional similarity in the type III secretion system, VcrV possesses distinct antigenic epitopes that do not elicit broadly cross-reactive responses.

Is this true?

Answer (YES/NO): YES